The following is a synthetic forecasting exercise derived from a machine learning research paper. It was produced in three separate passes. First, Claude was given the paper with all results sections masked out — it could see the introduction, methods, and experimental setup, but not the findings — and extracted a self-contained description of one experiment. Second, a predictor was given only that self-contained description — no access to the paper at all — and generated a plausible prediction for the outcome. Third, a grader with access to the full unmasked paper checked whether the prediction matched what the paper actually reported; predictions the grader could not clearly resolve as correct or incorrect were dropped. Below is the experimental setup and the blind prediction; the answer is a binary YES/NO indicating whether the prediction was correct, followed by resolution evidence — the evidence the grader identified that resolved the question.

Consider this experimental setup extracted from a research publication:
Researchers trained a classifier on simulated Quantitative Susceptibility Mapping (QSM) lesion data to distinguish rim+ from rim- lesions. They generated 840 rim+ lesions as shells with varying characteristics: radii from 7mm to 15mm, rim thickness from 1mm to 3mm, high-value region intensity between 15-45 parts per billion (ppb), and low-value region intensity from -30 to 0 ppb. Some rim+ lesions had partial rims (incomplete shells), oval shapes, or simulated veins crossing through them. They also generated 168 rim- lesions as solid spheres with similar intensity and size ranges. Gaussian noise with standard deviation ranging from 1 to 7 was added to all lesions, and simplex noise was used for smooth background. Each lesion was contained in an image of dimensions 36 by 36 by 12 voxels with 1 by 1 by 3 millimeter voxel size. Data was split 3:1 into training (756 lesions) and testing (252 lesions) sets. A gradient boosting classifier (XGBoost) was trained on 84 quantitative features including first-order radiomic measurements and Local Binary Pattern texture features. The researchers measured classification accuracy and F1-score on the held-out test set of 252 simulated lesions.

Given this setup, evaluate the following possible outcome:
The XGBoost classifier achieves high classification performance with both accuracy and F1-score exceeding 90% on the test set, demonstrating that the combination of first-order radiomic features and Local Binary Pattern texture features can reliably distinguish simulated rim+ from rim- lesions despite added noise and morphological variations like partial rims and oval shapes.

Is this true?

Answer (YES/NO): YES